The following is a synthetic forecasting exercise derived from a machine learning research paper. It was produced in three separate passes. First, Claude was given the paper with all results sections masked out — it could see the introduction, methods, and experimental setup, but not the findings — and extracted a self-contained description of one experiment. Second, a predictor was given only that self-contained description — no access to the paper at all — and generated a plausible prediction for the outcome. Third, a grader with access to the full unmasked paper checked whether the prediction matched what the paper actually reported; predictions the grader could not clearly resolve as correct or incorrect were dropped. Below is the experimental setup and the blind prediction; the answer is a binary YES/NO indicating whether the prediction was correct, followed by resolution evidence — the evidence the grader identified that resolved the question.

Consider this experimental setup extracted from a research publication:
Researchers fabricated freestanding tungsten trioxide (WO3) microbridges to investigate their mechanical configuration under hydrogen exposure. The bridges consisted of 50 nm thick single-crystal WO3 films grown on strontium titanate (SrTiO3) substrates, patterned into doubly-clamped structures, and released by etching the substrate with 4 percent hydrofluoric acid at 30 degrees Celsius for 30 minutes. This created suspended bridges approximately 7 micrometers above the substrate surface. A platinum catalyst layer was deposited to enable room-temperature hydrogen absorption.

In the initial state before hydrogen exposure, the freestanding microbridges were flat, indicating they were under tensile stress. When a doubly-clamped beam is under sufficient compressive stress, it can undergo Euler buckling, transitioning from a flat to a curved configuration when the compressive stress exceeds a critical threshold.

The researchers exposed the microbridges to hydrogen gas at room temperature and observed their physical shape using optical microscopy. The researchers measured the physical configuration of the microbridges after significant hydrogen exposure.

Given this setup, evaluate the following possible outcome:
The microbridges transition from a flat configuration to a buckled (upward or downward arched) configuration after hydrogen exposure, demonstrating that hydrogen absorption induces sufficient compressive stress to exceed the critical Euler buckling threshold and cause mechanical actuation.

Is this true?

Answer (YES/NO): YES